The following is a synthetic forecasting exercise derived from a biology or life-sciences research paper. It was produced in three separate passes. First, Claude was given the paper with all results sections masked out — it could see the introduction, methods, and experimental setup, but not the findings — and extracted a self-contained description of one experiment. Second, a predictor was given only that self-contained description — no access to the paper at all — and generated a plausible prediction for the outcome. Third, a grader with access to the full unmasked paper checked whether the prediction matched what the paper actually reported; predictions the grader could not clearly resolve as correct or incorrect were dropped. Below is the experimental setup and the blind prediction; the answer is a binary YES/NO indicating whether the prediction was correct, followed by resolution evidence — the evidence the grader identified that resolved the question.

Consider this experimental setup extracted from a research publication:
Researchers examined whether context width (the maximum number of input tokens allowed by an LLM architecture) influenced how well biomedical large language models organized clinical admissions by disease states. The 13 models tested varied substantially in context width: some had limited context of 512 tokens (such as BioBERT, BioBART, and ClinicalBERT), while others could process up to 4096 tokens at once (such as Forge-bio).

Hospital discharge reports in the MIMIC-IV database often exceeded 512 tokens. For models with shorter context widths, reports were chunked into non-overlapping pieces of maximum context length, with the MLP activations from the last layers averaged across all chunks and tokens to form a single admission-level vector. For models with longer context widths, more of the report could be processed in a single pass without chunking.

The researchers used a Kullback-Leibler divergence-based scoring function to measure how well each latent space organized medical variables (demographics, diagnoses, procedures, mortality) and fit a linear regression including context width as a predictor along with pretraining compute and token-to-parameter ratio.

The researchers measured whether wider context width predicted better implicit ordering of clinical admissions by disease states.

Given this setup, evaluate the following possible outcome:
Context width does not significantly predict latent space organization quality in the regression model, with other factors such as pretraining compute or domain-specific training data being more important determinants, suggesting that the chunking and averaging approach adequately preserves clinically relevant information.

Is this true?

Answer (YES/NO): NO